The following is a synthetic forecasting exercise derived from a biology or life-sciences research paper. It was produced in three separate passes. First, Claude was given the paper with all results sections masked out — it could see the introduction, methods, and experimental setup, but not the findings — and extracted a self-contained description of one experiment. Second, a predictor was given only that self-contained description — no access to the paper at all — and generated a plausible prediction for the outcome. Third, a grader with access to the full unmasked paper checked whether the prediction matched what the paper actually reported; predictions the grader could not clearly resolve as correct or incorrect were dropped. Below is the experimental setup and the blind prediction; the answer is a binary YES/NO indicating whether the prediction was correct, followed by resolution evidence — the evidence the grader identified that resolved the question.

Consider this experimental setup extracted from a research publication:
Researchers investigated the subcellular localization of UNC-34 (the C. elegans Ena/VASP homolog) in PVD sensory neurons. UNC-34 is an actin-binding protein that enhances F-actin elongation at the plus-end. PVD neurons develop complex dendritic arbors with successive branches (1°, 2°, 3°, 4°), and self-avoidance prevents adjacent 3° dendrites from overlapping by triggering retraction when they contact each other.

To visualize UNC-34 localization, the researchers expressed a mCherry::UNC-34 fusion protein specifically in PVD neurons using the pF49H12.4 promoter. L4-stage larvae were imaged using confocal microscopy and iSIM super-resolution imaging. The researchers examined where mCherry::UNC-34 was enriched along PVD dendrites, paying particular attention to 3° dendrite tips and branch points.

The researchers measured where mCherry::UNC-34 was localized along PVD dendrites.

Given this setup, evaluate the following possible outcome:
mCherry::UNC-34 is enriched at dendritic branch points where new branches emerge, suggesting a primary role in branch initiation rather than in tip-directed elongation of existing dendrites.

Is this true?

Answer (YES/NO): NO